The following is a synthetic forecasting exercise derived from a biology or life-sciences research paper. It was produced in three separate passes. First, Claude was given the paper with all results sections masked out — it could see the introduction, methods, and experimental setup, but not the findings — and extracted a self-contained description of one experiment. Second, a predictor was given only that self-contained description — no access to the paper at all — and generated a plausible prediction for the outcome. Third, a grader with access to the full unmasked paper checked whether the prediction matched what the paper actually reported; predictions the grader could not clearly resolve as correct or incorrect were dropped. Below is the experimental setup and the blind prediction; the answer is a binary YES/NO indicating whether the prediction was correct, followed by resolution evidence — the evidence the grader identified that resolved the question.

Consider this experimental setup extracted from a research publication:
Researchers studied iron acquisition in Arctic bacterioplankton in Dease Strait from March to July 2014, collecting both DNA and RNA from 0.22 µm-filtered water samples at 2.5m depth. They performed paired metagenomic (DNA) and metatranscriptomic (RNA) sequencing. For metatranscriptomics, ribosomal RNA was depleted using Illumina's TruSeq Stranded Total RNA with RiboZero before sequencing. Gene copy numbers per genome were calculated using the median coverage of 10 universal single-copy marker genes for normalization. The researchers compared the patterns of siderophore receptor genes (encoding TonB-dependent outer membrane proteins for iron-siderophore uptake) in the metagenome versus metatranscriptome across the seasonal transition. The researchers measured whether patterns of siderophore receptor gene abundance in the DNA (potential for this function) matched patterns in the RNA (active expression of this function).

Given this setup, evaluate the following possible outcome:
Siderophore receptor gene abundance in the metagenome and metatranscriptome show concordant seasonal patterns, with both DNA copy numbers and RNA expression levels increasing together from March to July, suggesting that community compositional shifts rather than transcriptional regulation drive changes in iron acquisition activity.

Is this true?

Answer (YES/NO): YES